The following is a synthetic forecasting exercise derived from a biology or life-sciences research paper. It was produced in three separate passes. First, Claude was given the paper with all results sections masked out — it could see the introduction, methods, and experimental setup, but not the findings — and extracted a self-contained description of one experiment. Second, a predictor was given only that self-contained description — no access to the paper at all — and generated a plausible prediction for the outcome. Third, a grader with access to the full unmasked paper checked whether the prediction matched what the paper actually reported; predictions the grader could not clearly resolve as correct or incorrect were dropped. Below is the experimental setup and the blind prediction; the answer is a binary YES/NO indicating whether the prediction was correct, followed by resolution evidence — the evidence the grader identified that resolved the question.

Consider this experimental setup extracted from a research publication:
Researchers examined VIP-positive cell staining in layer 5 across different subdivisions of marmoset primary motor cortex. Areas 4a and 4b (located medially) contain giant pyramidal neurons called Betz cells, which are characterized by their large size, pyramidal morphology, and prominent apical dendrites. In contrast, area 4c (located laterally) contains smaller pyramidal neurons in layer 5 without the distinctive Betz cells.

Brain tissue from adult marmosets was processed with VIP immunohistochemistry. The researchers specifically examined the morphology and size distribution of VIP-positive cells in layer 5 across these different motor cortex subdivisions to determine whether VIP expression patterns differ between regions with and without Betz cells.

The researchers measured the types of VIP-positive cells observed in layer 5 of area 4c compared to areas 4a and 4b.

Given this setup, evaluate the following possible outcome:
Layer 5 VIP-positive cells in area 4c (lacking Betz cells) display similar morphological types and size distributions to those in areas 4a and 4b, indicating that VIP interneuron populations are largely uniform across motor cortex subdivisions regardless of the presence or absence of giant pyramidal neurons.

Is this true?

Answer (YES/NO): NO